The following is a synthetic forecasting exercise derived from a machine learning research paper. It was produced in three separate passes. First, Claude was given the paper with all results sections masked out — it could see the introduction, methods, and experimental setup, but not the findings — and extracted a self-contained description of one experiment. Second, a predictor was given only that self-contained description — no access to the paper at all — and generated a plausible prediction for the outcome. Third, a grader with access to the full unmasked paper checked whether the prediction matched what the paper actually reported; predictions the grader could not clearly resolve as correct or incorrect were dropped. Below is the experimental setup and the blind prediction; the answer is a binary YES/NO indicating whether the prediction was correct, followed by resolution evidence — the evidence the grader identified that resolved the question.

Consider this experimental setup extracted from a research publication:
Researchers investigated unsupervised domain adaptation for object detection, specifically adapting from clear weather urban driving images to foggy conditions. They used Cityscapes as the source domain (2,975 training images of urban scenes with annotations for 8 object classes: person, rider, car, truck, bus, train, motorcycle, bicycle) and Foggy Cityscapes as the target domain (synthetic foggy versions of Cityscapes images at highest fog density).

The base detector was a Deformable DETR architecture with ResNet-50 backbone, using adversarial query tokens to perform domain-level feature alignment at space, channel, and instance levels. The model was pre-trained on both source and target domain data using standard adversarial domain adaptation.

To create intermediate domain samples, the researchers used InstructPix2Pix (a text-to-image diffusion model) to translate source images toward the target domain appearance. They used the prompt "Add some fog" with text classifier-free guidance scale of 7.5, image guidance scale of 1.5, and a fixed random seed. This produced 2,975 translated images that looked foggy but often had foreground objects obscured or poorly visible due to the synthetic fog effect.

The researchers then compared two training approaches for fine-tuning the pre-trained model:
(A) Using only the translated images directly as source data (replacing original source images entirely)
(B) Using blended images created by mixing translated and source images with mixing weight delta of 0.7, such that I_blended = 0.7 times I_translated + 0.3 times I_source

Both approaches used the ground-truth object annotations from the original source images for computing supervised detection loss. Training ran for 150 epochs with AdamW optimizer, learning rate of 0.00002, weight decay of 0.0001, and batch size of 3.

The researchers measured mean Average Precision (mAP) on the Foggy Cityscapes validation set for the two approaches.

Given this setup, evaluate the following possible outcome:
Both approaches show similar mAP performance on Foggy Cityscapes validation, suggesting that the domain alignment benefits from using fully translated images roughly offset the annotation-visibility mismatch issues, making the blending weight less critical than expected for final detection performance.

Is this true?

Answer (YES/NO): NO